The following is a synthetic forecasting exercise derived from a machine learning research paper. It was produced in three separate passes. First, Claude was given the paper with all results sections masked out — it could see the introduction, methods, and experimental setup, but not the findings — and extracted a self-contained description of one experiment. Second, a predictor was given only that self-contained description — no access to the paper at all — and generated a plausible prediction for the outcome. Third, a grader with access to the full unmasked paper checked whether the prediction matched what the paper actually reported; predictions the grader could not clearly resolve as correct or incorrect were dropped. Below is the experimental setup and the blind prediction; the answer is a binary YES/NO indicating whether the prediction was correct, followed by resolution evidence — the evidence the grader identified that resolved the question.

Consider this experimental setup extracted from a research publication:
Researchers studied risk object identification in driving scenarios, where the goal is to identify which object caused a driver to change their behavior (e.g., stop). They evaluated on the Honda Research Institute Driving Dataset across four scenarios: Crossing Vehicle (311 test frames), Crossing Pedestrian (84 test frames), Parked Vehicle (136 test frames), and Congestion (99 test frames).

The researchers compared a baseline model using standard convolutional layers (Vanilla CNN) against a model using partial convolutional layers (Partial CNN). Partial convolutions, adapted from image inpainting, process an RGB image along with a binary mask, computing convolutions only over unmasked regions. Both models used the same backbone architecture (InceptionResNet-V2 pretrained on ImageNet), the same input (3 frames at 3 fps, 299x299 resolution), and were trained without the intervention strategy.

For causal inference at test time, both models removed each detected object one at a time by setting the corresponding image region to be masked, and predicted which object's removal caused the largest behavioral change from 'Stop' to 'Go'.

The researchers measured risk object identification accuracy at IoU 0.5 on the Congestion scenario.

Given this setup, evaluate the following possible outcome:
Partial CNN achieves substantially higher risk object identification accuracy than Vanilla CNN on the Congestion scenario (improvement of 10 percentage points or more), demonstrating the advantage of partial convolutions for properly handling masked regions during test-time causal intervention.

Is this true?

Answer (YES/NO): NO